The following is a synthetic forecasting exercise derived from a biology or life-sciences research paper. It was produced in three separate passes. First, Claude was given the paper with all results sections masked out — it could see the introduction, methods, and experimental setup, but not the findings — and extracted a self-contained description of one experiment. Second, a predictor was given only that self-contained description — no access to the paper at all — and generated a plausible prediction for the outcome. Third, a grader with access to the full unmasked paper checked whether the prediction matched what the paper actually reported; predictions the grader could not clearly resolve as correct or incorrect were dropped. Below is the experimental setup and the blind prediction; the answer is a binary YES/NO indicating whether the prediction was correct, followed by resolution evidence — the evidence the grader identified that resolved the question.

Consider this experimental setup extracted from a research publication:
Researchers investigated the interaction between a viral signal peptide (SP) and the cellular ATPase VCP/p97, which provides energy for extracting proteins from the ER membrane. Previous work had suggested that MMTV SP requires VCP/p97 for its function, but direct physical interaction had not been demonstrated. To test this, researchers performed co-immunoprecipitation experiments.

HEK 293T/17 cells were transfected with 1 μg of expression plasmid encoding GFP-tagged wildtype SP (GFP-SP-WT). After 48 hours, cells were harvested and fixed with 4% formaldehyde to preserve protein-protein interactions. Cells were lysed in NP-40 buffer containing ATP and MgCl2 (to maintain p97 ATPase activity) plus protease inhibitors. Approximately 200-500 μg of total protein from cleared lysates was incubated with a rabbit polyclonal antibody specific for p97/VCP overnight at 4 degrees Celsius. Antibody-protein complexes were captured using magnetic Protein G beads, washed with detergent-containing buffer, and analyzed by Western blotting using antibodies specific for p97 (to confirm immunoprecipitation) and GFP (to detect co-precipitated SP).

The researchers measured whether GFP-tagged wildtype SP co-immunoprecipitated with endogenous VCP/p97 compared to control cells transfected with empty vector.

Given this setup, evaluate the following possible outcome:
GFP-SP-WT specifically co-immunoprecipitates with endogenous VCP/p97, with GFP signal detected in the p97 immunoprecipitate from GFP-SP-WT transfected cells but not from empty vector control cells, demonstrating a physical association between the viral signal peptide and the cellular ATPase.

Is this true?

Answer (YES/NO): YES